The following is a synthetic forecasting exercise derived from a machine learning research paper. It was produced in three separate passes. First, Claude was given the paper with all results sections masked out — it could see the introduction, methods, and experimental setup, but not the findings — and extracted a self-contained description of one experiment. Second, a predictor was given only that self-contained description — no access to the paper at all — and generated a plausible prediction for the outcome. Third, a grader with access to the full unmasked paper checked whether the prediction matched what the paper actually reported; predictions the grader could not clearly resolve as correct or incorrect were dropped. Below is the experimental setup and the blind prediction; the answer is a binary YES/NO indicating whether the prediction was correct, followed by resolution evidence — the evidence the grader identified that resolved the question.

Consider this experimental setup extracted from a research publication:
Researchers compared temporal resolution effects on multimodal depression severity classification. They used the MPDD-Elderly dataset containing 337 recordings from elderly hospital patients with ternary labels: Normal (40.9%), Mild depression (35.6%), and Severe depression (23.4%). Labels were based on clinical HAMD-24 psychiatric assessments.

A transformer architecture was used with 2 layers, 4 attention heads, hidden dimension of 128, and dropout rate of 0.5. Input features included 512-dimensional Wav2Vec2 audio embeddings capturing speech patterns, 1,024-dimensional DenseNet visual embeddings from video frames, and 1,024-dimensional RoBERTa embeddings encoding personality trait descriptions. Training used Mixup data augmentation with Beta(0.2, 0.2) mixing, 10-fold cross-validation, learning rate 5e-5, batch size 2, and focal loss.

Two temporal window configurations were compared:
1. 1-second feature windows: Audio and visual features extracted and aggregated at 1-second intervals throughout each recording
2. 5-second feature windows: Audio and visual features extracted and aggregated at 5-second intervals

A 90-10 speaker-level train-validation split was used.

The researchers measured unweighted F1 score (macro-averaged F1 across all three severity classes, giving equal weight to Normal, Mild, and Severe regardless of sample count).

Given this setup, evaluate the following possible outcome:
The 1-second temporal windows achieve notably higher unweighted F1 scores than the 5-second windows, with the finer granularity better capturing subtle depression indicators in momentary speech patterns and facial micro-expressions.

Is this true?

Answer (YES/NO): YES